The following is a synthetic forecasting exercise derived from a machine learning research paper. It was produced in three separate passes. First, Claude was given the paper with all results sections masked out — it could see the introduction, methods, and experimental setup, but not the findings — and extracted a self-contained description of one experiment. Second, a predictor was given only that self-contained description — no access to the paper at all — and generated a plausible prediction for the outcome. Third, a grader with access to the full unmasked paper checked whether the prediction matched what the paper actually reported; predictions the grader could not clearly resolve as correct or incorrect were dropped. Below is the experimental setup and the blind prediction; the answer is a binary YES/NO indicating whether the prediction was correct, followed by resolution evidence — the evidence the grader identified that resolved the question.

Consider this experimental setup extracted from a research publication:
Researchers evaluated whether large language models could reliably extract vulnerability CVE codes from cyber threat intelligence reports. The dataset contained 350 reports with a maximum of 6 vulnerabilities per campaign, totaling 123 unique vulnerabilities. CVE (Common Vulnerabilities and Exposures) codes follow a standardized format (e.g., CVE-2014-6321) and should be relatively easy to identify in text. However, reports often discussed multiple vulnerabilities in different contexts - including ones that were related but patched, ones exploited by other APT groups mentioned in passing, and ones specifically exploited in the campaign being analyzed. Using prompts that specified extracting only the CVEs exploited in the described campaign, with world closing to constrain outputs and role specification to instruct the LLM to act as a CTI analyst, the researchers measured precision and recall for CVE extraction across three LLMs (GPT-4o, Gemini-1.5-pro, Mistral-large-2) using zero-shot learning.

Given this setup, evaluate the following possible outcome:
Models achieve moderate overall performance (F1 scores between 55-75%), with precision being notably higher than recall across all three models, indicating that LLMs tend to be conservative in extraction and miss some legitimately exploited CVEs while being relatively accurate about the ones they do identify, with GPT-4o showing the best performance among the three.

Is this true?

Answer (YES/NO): NO